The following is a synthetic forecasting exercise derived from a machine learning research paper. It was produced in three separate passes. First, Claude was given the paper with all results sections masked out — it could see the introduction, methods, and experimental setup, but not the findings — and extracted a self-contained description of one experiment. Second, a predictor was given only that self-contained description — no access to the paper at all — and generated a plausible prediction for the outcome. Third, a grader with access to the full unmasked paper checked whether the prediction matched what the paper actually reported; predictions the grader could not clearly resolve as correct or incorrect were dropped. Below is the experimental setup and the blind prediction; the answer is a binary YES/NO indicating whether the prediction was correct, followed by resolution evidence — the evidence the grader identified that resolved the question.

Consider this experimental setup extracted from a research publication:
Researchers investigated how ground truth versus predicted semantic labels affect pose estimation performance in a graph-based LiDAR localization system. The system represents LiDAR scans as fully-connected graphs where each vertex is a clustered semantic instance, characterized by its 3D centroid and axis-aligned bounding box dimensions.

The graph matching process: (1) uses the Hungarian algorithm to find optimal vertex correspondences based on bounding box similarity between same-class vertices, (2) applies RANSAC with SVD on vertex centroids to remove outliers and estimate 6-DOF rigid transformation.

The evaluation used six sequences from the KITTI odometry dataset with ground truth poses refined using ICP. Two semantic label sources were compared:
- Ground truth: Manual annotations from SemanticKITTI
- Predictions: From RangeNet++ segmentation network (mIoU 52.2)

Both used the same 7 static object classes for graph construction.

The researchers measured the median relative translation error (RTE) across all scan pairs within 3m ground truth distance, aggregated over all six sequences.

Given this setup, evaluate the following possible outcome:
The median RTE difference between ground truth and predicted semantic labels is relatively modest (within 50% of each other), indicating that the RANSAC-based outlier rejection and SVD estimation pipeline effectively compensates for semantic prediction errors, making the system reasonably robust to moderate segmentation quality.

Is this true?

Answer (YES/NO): YES